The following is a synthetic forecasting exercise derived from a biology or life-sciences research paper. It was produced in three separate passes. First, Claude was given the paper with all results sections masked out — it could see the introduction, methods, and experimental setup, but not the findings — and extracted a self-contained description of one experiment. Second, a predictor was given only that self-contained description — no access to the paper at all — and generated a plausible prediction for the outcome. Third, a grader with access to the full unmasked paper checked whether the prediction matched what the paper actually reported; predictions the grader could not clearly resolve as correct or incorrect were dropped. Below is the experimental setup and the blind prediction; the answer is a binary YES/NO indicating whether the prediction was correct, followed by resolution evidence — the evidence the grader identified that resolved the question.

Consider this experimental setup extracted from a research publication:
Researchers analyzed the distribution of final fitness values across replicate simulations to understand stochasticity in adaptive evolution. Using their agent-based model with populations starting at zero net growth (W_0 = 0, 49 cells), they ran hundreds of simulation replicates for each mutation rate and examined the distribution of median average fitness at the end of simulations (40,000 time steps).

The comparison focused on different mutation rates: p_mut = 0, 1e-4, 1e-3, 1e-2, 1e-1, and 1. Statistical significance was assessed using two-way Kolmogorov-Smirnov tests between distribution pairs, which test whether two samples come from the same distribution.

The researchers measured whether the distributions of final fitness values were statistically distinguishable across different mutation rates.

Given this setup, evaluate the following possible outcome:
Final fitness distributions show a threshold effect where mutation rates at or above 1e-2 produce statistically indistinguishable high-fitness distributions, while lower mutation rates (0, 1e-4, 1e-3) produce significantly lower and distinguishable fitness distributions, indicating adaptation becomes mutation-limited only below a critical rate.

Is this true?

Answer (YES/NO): NO